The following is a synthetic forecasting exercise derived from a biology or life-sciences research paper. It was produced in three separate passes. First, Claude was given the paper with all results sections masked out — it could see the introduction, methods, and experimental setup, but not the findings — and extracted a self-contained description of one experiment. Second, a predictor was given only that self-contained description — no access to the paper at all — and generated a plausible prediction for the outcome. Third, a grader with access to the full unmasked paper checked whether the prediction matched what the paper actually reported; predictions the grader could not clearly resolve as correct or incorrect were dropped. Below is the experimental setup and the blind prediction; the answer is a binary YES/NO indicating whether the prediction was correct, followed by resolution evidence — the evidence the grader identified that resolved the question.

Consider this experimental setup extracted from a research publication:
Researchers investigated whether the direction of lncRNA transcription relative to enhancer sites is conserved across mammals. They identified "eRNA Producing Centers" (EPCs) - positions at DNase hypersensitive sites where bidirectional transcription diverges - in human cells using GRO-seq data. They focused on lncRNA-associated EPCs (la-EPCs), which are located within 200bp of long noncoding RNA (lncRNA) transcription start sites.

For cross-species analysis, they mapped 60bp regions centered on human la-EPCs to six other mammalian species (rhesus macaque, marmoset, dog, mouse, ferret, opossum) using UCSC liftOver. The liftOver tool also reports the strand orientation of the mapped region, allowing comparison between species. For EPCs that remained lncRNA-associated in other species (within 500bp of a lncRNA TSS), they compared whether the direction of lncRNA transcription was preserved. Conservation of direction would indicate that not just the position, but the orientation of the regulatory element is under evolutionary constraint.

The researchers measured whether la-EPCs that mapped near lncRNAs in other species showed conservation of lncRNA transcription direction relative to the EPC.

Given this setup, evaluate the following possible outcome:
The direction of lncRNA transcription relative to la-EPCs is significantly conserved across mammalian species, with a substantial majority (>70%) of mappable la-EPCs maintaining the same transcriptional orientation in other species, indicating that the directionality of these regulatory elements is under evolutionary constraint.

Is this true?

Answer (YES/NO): NO